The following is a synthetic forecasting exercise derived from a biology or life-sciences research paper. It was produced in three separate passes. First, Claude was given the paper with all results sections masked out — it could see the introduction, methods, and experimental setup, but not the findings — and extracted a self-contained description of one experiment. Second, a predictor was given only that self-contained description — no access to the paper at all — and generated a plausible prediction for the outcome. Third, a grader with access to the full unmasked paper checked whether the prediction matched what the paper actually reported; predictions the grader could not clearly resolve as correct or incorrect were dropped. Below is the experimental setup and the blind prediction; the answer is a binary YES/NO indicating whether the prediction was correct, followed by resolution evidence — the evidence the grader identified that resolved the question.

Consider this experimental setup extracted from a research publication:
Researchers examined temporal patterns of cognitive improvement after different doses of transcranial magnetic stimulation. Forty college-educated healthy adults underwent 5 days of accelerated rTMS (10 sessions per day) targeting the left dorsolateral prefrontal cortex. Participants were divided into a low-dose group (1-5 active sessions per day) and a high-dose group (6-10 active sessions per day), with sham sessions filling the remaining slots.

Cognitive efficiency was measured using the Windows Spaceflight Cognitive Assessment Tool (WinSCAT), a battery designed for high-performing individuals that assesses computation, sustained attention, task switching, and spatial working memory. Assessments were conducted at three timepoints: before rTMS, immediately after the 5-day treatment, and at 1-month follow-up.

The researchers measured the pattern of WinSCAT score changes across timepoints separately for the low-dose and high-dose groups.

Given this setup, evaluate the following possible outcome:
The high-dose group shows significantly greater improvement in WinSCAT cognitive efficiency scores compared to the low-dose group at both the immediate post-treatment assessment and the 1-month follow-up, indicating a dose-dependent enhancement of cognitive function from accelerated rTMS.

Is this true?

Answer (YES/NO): NO